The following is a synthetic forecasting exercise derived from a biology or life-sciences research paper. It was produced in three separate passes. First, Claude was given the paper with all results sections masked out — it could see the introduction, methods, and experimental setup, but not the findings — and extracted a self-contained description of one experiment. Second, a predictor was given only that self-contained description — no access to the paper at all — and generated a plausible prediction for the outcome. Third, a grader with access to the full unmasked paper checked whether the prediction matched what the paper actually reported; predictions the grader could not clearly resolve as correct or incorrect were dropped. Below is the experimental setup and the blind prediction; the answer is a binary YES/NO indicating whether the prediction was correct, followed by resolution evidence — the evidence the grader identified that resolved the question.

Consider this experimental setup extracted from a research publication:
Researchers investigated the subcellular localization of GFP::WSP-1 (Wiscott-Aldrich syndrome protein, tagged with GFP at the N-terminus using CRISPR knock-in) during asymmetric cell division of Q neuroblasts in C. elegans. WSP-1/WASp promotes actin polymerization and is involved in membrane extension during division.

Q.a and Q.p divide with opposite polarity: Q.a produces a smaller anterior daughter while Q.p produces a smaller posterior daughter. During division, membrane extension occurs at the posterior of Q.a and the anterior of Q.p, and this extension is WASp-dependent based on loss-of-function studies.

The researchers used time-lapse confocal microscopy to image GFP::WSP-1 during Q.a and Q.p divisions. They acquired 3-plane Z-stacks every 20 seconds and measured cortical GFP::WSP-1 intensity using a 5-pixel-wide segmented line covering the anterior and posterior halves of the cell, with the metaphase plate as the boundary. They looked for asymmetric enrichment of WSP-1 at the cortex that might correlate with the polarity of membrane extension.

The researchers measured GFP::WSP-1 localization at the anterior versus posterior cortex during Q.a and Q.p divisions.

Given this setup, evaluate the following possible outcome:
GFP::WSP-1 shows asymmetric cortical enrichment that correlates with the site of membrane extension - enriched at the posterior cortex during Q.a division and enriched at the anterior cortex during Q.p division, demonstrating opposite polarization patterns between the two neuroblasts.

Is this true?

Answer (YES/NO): YES